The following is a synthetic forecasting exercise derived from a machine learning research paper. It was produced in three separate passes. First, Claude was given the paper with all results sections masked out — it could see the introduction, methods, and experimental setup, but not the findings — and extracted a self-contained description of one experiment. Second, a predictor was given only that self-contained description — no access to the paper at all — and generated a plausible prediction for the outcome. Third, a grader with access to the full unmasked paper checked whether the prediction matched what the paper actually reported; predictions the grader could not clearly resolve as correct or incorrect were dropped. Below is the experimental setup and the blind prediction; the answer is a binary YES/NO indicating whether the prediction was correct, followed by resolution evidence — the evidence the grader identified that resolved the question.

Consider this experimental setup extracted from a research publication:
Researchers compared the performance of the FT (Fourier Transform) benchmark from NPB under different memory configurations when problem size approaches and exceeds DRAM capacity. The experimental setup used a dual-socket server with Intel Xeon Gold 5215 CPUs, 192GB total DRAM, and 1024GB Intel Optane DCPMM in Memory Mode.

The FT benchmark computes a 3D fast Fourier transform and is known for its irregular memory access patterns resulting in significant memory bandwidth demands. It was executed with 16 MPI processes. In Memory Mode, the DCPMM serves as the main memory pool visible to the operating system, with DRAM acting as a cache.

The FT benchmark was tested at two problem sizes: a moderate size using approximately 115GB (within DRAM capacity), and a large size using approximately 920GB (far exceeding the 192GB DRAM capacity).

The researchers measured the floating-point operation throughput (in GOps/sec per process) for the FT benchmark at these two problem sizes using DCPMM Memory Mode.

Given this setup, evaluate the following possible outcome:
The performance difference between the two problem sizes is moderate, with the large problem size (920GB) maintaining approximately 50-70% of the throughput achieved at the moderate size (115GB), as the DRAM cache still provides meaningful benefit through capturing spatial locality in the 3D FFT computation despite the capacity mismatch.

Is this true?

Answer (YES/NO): NO